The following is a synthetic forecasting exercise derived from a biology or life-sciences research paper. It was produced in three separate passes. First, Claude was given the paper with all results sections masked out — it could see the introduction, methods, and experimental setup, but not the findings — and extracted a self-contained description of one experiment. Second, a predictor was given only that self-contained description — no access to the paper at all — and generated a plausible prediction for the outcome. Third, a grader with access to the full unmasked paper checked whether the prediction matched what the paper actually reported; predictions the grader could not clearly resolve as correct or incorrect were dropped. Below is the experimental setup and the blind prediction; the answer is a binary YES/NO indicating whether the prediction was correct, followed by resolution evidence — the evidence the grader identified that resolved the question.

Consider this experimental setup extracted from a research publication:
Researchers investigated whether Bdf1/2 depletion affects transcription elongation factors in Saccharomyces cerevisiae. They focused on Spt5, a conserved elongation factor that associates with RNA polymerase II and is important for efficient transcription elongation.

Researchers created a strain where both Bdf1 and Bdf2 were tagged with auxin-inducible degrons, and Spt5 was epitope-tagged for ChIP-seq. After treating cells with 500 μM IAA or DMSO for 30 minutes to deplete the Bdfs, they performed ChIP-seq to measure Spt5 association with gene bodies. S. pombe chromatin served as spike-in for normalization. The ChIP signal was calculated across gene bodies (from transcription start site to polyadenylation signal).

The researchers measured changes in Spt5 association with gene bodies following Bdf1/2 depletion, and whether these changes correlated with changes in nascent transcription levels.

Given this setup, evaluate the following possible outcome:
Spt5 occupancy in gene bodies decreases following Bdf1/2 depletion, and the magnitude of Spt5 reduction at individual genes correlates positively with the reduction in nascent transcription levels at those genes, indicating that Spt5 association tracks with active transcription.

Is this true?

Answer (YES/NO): NO